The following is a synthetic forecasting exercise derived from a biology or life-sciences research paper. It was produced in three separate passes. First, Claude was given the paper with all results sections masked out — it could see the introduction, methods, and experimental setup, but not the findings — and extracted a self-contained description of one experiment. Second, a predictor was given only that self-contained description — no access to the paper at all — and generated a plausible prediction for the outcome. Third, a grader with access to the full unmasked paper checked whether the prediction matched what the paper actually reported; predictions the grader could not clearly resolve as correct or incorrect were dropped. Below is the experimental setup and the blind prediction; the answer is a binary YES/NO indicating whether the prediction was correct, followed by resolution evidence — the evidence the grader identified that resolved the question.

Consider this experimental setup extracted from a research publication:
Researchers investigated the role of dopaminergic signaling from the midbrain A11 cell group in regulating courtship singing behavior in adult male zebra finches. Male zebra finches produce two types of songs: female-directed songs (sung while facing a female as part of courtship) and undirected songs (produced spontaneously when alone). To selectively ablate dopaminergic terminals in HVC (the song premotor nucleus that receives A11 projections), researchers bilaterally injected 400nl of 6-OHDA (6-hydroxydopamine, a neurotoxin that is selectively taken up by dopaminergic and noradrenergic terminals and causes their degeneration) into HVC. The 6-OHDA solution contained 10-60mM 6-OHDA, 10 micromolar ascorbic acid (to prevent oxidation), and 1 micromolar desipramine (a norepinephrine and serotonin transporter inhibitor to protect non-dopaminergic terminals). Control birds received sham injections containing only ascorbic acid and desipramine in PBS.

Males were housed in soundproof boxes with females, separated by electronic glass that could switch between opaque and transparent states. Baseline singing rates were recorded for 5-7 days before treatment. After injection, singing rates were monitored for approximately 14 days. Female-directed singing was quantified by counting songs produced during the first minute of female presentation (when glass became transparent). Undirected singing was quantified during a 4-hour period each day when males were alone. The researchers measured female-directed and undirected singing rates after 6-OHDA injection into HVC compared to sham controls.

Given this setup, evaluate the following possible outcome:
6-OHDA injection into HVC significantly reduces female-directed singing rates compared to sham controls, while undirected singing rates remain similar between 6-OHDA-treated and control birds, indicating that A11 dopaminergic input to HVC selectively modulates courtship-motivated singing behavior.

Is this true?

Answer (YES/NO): NO